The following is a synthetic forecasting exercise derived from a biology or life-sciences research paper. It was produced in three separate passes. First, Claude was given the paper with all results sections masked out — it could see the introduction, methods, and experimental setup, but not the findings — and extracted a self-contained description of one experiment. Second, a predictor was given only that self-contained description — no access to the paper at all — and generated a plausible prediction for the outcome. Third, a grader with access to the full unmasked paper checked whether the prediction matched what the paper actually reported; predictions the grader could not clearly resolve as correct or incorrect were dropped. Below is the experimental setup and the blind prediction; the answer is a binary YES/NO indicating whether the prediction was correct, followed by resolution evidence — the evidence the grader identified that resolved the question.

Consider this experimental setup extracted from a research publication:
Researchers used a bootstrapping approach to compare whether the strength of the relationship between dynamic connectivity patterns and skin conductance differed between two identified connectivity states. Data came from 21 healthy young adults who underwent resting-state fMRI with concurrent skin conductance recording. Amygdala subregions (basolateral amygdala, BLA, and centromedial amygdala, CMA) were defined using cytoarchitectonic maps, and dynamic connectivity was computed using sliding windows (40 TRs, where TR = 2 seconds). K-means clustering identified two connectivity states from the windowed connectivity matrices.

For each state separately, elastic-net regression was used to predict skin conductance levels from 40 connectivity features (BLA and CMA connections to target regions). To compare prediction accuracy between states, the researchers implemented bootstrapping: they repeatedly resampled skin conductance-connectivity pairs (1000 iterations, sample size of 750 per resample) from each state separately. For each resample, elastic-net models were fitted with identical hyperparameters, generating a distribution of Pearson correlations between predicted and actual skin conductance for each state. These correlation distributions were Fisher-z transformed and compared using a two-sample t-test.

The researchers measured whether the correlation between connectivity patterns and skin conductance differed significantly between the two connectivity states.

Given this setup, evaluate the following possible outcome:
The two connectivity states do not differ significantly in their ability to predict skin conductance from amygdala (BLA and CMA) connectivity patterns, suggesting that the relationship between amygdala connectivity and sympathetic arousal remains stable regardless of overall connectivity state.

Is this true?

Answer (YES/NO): NO